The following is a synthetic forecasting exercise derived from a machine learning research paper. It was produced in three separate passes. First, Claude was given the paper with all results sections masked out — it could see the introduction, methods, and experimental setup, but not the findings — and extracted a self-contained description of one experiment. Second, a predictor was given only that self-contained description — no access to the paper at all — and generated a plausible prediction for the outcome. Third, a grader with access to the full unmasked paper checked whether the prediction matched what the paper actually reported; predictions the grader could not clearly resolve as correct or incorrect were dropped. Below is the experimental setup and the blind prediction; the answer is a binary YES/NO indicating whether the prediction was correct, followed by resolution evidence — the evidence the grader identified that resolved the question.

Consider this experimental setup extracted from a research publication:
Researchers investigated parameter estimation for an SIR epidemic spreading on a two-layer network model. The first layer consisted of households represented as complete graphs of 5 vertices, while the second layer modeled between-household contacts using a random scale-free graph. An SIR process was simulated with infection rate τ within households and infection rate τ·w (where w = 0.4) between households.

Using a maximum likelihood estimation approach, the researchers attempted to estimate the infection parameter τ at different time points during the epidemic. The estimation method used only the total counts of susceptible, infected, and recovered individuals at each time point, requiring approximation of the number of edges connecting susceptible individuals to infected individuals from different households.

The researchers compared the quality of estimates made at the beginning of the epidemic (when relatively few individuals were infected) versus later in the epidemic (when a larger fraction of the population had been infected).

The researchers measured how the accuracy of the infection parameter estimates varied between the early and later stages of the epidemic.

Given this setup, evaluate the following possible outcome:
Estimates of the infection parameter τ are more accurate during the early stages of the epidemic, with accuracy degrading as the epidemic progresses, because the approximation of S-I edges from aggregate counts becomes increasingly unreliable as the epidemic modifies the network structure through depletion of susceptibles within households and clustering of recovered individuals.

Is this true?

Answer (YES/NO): NO